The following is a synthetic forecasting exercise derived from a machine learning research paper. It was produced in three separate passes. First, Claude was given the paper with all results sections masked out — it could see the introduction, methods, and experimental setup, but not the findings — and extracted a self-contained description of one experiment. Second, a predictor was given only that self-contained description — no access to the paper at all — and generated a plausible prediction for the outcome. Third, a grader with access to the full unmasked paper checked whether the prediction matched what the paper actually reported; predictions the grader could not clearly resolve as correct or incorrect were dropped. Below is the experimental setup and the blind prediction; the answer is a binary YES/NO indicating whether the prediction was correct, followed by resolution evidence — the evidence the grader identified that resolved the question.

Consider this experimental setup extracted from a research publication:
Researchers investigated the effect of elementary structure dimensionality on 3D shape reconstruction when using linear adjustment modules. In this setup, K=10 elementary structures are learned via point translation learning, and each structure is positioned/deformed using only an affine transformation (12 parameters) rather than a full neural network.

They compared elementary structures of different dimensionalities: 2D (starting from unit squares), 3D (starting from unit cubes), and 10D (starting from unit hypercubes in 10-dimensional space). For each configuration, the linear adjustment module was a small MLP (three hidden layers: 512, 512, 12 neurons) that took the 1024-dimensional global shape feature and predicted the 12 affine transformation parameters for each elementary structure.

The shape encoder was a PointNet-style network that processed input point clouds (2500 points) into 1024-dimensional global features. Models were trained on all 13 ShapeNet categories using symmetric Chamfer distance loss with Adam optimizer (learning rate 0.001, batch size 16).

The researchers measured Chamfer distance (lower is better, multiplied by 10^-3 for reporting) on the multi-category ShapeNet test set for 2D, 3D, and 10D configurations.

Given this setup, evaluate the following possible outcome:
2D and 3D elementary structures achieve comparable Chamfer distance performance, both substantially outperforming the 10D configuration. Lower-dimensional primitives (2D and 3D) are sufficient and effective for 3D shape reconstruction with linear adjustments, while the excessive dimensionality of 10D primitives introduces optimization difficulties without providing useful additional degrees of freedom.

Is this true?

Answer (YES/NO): NO